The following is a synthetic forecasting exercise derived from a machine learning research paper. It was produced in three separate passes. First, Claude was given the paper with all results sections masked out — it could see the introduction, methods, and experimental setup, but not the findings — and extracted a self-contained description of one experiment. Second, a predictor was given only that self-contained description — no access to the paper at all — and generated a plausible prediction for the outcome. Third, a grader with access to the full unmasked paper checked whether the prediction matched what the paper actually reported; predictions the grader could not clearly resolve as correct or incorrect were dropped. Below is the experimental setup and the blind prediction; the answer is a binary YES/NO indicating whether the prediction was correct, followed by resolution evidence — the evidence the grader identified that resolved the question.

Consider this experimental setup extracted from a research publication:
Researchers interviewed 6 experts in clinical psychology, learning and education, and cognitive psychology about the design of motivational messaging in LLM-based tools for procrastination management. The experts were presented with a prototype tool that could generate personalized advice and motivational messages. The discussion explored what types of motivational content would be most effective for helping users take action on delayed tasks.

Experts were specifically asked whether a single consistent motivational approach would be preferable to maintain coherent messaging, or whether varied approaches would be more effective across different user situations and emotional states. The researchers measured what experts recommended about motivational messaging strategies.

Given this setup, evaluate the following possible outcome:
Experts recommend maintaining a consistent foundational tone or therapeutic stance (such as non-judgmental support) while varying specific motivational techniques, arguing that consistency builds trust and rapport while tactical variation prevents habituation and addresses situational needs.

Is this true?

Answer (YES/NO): NO